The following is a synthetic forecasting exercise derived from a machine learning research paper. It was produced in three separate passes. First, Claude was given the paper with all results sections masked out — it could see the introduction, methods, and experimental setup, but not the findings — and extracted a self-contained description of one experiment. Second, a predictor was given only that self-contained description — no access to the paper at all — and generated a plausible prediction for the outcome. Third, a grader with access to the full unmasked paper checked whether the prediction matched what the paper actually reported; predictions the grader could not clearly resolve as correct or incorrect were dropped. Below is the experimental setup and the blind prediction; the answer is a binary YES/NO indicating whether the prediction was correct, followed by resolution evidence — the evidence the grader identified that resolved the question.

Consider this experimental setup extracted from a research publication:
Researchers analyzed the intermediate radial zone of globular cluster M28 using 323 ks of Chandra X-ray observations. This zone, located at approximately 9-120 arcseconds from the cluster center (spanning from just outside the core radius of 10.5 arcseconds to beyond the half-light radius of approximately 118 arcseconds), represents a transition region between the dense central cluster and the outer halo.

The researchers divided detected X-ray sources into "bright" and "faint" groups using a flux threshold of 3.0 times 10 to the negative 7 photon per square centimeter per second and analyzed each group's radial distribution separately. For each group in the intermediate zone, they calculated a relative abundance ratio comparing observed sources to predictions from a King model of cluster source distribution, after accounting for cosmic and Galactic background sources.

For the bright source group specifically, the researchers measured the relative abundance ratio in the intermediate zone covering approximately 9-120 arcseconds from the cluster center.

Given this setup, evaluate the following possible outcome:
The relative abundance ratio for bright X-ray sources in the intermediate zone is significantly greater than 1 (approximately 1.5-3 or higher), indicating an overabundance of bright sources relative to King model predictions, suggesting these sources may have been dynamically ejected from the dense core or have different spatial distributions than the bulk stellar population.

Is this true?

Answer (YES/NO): NO